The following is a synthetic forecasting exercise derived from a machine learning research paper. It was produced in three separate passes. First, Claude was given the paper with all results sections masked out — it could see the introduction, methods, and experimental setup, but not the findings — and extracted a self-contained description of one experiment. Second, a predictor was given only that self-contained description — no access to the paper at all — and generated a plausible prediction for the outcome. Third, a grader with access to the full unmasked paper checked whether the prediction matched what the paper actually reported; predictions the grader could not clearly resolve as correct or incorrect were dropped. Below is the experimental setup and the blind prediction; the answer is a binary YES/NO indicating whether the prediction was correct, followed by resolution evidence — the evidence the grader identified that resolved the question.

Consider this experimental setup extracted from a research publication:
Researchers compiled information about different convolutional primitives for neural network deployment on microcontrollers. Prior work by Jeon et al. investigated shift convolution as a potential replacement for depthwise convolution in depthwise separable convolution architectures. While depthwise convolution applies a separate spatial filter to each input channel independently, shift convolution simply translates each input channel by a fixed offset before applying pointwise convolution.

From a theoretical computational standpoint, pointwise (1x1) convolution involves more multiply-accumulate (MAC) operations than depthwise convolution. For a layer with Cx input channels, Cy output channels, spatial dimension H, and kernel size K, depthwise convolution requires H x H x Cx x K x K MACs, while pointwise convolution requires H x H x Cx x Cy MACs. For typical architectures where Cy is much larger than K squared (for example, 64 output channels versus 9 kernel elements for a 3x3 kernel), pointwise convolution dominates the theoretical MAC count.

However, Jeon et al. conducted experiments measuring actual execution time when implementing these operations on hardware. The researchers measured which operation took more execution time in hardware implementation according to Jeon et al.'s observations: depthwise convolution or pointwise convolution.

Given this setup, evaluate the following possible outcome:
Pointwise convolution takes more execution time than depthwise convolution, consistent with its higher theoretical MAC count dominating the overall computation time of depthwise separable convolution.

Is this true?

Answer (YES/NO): NO